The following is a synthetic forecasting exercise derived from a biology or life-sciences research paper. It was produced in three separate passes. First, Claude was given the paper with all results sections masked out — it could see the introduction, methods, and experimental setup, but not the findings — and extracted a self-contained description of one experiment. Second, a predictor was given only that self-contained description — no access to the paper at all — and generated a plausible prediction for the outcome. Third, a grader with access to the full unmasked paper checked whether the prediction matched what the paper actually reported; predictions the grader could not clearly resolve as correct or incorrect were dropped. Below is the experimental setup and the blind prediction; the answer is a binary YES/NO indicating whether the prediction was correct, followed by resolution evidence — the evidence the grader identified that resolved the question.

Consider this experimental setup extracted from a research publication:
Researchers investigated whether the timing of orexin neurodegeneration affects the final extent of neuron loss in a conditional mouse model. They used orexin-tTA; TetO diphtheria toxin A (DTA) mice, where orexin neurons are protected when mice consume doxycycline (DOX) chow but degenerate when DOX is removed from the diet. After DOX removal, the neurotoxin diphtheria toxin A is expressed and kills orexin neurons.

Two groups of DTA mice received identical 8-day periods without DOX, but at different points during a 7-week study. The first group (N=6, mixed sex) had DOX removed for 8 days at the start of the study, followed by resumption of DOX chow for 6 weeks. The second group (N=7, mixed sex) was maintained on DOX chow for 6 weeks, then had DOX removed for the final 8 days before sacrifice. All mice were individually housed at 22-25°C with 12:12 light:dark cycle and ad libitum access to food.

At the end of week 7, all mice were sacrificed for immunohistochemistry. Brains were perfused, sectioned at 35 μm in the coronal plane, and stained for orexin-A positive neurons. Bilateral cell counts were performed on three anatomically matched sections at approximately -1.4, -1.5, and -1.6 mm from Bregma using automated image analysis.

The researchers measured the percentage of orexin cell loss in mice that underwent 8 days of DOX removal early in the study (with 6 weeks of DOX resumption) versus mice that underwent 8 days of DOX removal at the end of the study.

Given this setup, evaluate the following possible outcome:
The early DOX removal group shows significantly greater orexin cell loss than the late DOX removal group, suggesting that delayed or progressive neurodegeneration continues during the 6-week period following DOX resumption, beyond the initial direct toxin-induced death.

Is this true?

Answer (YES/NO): YES